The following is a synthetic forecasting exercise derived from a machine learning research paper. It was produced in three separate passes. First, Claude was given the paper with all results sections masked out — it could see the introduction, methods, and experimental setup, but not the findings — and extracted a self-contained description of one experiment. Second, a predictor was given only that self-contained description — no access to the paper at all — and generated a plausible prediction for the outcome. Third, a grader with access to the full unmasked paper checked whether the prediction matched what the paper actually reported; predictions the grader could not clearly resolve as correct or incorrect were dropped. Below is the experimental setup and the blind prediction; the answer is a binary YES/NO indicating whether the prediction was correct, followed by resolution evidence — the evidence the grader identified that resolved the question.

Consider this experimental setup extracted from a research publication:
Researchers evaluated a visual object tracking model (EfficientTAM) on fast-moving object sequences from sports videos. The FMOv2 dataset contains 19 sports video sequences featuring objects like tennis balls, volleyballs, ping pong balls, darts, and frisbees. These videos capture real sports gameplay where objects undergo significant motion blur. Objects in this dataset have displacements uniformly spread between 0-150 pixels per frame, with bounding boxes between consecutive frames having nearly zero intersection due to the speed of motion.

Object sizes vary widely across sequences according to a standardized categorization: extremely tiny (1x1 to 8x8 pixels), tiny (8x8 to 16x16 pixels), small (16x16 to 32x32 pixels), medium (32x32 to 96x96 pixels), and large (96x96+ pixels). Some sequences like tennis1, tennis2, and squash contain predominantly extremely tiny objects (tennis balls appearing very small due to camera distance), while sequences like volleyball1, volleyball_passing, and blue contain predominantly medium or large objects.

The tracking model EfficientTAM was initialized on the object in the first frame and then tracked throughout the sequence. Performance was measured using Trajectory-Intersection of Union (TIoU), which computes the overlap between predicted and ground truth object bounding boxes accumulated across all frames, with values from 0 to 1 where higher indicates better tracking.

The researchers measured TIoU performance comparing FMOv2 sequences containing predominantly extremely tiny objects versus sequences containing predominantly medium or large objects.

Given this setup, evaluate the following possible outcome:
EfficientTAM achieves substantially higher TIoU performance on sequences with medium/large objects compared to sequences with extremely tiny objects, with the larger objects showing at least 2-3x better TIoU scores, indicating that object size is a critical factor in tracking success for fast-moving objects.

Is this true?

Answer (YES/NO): YES